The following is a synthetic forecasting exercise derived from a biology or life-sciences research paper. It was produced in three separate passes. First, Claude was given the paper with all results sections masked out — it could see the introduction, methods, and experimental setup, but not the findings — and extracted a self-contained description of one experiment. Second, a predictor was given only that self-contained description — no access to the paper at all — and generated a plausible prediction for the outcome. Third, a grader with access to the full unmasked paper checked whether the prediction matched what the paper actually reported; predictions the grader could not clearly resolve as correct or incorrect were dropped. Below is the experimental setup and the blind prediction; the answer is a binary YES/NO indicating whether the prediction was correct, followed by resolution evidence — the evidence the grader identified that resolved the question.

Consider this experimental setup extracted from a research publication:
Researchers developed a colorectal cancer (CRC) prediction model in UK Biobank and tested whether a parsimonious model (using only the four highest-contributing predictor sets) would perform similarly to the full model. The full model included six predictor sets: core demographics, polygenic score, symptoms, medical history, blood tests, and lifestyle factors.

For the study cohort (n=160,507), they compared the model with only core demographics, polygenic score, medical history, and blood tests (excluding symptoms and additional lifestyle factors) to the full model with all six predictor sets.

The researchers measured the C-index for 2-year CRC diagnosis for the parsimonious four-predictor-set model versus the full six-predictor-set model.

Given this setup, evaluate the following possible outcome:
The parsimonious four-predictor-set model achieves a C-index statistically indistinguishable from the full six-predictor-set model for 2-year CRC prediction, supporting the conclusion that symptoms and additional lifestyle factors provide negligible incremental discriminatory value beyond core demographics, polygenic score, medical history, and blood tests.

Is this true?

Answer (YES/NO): YES